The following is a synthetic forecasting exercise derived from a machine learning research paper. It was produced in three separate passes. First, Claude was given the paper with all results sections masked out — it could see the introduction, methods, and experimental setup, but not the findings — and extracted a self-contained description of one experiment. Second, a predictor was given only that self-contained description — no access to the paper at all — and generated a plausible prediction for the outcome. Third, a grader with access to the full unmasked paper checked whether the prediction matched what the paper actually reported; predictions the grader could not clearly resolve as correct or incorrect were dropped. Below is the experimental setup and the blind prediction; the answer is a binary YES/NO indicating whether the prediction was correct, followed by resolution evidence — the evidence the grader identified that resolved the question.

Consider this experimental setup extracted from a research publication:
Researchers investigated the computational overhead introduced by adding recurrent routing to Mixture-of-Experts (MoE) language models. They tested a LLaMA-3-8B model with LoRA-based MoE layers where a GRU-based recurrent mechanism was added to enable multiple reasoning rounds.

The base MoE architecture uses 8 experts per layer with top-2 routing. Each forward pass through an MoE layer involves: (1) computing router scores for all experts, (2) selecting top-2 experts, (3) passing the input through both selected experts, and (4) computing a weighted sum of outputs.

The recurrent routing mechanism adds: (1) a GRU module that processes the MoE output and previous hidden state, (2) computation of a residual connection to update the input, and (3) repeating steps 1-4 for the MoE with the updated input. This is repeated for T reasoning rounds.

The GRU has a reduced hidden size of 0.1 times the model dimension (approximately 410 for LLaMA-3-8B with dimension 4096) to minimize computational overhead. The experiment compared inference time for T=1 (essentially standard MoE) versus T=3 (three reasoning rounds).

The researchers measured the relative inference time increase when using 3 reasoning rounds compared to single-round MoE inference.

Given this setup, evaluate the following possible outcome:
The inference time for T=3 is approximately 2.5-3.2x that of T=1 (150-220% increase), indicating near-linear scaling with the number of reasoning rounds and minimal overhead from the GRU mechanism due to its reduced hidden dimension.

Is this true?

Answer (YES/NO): NO